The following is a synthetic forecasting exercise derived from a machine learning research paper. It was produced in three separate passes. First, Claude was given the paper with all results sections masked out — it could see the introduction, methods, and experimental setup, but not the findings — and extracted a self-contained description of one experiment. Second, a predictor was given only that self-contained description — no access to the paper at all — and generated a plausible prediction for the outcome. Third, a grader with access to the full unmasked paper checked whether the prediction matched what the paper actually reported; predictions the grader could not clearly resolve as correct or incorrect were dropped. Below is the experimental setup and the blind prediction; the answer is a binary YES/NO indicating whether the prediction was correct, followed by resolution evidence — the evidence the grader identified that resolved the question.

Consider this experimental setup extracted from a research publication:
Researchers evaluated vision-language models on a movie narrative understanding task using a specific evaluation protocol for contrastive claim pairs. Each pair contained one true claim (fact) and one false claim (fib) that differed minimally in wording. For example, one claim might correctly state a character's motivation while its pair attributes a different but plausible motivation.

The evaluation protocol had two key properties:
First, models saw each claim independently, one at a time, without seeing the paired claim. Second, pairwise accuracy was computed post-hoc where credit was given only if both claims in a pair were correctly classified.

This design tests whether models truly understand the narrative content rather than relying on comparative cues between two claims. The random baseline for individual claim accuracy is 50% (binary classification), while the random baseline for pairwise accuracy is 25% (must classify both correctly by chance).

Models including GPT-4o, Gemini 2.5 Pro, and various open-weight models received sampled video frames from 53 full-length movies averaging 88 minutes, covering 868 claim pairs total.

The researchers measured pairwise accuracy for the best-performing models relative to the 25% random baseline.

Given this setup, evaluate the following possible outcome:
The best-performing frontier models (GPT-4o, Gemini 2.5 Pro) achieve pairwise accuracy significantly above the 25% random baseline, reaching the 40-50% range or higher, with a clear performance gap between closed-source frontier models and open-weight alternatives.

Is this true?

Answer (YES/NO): NO